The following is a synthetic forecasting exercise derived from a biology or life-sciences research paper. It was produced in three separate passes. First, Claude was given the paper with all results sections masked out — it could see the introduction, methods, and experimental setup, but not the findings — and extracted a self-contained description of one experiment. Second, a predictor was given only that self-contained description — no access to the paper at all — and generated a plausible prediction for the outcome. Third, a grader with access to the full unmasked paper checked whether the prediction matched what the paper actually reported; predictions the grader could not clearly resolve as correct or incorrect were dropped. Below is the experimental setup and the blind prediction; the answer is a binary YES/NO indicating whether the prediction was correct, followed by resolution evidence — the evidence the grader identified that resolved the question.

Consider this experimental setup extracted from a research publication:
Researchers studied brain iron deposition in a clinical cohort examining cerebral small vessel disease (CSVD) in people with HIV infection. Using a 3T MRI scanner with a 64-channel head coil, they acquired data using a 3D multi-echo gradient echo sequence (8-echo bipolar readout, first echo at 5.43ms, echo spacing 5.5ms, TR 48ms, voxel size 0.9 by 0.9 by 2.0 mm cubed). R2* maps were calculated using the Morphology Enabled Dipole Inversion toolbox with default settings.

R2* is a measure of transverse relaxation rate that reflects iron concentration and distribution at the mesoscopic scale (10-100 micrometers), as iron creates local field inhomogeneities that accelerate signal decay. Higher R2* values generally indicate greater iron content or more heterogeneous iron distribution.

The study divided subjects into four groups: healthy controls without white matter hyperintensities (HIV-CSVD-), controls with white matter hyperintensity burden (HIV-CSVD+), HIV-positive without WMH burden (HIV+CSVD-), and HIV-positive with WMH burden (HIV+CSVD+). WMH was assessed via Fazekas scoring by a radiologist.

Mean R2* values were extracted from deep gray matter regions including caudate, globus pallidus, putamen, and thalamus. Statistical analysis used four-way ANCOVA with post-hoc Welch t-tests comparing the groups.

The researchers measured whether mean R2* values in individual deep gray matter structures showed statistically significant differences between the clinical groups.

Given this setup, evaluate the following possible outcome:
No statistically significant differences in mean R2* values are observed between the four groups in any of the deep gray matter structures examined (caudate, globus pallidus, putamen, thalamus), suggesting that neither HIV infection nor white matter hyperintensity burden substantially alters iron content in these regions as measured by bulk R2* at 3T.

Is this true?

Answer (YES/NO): YES